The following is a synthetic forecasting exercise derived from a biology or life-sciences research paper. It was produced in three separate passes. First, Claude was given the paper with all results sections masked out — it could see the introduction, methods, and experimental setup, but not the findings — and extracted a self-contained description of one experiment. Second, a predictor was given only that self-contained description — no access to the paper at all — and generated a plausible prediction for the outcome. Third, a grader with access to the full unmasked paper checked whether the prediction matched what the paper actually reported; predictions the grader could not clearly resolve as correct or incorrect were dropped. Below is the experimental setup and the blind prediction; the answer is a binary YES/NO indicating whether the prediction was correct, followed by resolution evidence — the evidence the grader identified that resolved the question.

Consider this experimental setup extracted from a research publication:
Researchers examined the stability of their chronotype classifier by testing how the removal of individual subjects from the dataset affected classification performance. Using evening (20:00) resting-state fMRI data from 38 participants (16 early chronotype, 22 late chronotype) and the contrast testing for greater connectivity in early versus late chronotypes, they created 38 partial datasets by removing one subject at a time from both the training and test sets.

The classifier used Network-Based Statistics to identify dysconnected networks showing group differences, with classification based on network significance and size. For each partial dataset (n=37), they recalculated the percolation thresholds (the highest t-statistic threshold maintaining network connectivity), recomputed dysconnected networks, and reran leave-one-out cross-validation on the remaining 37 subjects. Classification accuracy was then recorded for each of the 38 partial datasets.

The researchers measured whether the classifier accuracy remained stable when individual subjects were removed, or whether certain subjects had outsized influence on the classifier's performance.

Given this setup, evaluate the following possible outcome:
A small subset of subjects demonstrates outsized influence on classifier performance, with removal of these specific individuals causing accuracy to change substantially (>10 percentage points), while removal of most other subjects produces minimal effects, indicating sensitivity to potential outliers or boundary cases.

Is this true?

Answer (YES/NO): NO